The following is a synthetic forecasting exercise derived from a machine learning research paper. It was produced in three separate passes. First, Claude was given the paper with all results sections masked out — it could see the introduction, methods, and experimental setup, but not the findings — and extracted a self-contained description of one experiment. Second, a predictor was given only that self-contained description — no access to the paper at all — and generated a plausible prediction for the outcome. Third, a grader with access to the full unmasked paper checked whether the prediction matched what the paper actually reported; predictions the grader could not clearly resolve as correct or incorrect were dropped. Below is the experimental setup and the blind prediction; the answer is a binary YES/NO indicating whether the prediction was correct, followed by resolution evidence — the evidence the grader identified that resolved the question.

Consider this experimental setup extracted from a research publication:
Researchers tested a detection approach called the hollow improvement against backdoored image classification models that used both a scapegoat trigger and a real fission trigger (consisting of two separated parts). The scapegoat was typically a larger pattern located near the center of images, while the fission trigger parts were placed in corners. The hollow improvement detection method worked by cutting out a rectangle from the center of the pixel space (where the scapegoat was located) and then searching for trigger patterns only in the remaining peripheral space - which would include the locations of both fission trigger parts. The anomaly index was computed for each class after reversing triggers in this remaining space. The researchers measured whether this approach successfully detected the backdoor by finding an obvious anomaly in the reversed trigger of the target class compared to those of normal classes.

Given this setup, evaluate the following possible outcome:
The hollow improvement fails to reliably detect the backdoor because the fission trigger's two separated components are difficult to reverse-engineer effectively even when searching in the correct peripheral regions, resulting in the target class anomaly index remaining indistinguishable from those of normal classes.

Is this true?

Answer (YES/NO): YES